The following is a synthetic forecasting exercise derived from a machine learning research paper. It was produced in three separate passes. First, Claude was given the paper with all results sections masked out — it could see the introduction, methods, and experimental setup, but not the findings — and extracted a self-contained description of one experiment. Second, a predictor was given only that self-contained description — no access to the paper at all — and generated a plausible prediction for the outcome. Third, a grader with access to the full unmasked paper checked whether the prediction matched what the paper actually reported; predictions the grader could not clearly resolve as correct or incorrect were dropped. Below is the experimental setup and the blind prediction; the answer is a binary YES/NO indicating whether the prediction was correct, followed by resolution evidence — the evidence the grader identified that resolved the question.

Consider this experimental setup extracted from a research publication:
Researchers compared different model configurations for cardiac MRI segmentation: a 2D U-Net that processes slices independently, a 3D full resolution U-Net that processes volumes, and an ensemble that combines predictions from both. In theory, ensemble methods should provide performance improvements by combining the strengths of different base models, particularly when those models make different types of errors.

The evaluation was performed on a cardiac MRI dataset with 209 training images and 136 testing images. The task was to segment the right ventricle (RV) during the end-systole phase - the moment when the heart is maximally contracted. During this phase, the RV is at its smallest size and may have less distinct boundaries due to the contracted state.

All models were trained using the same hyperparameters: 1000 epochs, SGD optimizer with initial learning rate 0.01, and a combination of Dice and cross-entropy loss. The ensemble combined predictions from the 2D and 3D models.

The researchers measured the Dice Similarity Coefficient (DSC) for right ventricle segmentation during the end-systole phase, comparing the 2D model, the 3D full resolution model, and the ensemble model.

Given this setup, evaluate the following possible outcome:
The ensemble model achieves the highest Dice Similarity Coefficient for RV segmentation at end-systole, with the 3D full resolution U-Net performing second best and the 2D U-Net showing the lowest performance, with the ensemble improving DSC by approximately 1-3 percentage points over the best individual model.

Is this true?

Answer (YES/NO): NO